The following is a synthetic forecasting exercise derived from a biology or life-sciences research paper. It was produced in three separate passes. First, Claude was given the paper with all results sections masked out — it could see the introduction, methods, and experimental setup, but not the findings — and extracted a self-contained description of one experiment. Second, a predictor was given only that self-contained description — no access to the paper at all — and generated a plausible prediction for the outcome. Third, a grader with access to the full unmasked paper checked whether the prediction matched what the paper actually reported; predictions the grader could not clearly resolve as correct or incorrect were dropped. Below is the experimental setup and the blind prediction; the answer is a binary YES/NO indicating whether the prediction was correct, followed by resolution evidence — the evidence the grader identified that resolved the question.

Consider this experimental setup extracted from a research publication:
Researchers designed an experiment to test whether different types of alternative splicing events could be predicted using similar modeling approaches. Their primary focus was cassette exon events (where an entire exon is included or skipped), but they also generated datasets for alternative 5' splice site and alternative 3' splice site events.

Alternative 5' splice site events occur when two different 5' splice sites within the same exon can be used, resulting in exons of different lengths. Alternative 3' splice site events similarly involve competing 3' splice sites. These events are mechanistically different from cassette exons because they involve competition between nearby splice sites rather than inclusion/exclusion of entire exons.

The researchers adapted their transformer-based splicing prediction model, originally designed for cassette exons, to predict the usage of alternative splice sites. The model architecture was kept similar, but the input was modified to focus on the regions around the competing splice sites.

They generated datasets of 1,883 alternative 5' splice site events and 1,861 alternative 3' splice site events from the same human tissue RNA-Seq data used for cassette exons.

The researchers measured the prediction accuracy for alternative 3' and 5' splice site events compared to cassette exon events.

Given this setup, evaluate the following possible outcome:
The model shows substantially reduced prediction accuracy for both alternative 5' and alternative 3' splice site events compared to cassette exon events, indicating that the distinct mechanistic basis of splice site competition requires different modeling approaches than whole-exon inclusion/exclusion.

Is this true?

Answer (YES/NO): NO